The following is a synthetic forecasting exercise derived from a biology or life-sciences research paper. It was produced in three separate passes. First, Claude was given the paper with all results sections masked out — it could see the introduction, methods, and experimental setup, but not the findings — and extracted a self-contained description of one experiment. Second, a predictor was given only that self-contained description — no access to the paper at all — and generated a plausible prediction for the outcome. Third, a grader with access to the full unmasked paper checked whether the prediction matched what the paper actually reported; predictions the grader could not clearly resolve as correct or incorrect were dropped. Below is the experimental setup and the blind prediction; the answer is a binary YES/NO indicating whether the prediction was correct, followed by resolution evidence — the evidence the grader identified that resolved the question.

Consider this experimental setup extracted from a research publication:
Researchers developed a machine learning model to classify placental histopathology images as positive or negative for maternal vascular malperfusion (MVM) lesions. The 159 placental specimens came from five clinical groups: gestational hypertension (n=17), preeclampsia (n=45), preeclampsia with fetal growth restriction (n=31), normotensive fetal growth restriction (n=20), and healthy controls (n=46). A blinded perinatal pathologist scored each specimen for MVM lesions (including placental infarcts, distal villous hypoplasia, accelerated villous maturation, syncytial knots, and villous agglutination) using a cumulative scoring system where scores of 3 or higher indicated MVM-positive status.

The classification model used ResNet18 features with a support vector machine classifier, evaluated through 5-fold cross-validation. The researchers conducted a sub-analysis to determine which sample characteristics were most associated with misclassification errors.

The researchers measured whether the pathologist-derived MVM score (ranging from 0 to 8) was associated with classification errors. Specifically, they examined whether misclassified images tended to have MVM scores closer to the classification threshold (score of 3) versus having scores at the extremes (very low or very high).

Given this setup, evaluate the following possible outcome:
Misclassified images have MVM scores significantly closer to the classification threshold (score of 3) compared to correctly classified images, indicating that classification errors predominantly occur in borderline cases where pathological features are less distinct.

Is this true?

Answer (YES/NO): YES